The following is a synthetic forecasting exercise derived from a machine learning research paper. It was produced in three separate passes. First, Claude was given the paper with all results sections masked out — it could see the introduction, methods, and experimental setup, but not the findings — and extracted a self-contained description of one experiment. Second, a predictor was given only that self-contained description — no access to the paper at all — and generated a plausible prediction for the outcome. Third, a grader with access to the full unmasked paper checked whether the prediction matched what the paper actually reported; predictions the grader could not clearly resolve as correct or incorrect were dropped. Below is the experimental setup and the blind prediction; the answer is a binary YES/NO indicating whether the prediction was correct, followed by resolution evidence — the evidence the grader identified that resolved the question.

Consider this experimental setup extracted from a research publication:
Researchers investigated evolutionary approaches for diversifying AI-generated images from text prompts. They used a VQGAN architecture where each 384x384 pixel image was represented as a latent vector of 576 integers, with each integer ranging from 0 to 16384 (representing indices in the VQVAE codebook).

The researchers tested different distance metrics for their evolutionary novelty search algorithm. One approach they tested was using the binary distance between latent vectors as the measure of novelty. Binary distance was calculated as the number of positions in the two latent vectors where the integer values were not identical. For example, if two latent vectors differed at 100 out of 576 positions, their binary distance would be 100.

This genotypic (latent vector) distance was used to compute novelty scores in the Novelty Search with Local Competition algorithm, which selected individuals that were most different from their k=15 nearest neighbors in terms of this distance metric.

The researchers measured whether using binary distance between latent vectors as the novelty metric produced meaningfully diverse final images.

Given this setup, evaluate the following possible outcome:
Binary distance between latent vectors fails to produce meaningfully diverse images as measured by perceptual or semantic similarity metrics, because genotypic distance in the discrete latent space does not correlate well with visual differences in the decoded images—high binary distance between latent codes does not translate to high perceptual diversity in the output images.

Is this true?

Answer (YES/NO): YES